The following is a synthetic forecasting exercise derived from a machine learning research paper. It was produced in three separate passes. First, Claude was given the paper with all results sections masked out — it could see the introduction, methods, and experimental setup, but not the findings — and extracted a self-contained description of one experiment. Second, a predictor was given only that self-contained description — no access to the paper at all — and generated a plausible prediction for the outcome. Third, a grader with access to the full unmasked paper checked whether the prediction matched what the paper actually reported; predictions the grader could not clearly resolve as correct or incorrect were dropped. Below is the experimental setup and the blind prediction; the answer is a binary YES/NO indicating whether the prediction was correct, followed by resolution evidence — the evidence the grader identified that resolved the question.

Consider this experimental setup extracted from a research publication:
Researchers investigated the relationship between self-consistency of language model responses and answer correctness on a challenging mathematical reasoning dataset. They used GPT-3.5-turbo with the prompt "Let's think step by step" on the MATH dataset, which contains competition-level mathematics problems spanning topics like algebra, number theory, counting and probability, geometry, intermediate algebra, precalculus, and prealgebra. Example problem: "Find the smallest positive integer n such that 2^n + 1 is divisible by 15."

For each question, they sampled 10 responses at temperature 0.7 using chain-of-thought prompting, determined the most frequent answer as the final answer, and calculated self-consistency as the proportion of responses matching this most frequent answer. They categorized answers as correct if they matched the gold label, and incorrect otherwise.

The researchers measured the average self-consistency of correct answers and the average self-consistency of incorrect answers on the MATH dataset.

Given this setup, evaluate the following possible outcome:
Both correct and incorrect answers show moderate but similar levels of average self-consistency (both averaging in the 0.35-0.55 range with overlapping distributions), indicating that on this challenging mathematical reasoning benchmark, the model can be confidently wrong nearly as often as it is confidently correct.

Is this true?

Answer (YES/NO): NO